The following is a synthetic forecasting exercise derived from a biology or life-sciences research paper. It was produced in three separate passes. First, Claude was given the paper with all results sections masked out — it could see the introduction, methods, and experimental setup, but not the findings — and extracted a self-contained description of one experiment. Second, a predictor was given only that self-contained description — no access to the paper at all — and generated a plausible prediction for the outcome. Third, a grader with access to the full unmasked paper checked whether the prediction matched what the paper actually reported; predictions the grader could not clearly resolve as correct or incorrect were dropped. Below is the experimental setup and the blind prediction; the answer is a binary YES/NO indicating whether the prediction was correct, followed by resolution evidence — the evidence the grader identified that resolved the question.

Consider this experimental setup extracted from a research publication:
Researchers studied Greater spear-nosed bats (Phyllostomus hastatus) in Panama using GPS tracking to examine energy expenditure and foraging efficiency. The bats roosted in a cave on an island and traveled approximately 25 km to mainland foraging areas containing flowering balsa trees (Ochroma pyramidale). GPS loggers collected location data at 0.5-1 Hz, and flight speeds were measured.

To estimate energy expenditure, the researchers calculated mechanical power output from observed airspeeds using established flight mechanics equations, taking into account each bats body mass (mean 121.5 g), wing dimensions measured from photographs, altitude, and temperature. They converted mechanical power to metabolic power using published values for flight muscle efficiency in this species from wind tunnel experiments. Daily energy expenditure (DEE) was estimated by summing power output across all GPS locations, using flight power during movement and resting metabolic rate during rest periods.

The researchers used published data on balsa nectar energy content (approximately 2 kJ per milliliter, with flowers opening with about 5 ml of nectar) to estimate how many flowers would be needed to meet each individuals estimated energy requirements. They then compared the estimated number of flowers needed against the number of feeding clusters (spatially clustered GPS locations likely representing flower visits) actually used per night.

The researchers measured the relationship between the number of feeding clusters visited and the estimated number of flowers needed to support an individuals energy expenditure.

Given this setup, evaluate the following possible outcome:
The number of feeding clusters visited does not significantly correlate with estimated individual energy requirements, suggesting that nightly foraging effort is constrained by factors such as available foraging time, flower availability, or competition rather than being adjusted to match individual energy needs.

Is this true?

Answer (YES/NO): NO